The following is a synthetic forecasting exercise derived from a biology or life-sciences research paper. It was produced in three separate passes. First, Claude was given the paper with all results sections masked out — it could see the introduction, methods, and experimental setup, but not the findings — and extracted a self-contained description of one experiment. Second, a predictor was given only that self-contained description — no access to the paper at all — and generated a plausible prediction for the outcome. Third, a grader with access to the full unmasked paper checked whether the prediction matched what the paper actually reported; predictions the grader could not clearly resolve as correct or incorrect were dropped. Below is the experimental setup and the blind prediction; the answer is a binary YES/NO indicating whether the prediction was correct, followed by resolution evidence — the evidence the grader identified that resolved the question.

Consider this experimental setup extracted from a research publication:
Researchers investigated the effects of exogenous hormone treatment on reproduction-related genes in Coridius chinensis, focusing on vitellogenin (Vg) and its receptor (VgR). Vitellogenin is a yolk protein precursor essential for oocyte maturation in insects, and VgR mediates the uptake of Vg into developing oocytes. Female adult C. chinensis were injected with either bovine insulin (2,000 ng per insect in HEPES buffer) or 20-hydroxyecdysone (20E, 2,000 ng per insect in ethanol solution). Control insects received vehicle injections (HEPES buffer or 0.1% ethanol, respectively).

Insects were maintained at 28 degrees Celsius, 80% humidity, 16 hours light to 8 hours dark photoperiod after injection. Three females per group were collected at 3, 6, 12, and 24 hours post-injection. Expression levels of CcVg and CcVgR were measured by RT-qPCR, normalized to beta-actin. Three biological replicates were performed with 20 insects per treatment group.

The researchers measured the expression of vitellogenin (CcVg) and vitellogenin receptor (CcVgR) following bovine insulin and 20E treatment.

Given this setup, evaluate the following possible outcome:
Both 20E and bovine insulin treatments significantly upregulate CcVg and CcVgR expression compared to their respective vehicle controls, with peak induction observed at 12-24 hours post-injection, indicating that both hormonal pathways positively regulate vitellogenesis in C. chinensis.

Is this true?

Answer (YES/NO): NO